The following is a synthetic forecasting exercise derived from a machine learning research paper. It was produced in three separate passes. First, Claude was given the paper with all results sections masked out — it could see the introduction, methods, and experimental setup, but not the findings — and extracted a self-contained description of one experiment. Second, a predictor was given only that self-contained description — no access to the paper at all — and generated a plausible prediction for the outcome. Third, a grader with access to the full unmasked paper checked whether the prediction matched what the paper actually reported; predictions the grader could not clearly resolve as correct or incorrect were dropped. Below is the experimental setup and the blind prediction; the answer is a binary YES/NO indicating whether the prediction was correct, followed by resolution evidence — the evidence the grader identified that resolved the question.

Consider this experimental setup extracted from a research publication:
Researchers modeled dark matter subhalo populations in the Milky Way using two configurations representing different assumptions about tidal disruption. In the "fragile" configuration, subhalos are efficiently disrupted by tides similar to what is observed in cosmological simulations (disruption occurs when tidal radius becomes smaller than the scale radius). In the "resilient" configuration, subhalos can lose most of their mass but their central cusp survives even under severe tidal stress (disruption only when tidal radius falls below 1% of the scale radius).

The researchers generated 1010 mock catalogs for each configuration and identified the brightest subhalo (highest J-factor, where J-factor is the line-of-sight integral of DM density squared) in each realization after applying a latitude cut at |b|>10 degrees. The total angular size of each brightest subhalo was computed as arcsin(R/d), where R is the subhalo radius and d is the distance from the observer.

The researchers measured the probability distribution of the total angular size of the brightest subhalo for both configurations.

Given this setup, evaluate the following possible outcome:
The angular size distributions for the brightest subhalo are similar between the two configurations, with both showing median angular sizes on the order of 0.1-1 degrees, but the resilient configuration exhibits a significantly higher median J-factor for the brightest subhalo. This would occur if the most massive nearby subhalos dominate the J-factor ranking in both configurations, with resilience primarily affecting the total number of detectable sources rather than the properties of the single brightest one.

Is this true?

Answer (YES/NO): NO